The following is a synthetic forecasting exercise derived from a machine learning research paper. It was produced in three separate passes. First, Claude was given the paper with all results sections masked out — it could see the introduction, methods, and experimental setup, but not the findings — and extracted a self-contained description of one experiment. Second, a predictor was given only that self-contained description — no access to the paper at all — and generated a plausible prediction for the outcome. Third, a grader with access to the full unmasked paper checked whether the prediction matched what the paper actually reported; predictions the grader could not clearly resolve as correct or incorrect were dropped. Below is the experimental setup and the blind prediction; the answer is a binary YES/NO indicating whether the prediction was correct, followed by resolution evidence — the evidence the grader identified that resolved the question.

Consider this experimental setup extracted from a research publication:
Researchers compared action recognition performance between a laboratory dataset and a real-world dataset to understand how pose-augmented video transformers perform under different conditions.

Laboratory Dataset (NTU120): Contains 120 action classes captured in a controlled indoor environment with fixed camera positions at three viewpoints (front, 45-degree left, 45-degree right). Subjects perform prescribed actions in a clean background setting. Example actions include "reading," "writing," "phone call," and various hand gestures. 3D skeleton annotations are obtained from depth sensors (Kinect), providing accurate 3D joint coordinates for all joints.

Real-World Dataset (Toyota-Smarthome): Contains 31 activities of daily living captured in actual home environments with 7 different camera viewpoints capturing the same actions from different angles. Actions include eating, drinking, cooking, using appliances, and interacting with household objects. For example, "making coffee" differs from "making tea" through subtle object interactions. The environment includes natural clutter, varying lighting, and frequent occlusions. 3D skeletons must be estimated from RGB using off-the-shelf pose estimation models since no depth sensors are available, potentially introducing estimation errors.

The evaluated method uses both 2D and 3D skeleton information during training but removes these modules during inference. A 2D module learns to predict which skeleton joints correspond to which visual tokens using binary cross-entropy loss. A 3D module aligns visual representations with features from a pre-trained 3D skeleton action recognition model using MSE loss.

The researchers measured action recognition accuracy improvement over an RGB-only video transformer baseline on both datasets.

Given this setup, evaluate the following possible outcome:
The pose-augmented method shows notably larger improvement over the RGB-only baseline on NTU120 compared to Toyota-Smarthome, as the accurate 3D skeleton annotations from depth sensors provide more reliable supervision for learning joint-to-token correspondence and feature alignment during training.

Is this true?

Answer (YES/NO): NO